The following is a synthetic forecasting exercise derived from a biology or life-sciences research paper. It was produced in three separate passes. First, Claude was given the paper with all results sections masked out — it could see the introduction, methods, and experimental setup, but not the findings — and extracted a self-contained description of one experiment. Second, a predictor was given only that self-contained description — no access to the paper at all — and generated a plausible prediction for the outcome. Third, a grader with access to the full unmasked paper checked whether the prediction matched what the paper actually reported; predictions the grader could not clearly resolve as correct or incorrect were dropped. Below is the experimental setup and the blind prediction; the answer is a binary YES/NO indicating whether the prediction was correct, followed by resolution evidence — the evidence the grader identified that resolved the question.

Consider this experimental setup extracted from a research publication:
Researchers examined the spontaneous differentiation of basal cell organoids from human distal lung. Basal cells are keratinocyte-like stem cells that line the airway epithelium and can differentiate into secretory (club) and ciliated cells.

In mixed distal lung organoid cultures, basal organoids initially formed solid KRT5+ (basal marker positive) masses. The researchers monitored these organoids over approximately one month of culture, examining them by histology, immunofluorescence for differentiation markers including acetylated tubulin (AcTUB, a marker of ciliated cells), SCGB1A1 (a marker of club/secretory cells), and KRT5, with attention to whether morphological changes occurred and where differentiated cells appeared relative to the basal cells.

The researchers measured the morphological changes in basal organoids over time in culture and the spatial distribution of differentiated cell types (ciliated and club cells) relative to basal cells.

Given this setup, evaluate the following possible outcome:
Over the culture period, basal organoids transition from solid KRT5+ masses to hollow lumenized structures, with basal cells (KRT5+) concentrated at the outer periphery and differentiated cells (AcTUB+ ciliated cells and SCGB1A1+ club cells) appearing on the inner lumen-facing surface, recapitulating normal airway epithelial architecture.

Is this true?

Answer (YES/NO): YES